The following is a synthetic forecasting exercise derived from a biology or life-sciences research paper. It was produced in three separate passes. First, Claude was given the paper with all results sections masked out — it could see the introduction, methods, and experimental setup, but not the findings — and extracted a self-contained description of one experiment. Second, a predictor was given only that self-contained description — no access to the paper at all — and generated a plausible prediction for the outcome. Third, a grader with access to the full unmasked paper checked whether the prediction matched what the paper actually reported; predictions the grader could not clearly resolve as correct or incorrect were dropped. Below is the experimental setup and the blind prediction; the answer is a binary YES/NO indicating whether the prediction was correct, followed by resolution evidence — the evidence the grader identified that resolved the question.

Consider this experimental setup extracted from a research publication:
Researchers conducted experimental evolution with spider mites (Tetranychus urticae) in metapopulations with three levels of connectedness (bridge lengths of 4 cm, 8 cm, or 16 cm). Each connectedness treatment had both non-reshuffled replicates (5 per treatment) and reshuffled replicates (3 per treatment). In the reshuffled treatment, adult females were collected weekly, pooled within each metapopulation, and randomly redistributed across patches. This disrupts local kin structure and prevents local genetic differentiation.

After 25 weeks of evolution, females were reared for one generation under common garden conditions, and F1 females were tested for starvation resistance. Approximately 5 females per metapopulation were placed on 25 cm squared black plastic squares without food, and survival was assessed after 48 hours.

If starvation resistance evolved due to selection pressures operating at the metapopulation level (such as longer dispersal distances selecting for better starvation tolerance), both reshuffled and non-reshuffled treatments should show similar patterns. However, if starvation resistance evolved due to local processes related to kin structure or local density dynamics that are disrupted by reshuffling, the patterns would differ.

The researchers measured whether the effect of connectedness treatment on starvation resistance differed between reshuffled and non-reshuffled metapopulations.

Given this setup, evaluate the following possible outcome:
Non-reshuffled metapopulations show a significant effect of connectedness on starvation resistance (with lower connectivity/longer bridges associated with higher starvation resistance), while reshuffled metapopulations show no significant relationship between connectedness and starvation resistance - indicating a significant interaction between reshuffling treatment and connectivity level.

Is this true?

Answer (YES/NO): NO